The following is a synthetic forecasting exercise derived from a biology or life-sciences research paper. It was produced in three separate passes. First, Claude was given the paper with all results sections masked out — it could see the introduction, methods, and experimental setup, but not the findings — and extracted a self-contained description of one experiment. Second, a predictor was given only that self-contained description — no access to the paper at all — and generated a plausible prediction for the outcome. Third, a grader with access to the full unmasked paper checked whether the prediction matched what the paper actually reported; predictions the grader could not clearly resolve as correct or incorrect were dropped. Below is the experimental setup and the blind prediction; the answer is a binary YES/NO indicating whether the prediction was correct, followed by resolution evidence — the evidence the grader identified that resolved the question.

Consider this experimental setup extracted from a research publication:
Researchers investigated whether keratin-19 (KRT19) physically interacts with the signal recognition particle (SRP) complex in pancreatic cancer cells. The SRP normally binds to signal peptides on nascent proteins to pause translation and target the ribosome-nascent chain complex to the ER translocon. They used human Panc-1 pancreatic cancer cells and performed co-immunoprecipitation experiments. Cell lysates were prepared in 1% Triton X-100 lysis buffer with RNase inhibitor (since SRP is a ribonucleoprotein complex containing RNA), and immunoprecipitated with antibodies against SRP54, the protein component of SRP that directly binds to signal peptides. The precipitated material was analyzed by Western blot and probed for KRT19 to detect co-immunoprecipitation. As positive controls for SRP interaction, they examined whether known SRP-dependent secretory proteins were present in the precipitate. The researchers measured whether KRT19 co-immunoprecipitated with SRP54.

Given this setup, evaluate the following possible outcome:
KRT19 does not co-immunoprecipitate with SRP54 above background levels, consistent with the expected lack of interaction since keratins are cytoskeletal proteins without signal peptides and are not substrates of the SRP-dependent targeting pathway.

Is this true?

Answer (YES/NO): NO